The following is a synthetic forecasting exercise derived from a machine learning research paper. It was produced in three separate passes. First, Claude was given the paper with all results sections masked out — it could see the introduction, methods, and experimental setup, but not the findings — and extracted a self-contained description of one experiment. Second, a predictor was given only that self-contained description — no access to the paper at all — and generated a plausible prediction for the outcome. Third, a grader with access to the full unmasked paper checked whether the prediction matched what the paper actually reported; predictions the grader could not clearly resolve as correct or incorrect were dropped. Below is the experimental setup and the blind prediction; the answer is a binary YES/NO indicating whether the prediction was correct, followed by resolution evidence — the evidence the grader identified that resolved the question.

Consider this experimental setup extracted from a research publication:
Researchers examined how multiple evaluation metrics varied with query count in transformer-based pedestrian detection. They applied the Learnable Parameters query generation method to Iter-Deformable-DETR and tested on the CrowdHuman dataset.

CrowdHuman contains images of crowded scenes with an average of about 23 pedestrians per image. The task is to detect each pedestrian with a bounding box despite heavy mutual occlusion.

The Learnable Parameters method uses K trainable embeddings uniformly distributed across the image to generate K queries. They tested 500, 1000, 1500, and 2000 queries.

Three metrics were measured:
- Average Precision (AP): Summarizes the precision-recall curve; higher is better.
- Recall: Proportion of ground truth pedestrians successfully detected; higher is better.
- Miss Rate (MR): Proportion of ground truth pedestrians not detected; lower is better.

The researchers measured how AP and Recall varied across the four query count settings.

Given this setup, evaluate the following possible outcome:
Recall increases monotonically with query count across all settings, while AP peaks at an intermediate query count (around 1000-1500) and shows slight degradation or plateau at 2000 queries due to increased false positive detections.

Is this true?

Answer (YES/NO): NO